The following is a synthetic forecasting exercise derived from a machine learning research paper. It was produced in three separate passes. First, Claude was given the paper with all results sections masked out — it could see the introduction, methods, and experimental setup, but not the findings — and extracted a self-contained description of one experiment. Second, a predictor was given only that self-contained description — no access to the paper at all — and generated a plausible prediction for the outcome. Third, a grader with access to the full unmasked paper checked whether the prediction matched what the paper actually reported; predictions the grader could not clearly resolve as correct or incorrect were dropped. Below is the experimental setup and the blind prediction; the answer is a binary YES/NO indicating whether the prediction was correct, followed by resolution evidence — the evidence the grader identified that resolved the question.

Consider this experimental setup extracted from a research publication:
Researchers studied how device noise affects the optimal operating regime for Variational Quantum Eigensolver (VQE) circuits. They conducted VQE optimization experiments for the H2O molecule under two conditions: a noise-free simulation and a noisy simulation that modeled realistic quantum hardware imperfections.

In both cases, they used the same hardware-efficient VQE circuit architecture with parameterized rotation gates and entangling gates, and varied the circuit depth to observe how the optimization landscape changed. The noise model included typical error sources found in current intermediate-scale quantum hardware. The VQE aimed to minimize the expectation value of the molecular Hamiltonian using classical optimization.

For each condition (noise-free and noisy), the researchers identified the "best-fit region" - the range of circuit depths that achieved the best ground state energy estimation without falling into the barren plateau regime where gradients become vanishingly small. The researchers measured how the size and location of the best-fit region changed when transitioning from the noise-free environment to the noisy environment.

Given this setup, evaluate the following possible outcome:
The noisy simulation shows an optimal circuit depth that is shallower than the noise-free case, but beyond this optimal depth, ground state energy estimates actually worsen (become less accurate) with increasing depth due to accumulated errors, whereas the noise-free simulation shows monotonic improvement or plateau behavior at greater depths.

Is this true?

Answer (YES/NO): NO